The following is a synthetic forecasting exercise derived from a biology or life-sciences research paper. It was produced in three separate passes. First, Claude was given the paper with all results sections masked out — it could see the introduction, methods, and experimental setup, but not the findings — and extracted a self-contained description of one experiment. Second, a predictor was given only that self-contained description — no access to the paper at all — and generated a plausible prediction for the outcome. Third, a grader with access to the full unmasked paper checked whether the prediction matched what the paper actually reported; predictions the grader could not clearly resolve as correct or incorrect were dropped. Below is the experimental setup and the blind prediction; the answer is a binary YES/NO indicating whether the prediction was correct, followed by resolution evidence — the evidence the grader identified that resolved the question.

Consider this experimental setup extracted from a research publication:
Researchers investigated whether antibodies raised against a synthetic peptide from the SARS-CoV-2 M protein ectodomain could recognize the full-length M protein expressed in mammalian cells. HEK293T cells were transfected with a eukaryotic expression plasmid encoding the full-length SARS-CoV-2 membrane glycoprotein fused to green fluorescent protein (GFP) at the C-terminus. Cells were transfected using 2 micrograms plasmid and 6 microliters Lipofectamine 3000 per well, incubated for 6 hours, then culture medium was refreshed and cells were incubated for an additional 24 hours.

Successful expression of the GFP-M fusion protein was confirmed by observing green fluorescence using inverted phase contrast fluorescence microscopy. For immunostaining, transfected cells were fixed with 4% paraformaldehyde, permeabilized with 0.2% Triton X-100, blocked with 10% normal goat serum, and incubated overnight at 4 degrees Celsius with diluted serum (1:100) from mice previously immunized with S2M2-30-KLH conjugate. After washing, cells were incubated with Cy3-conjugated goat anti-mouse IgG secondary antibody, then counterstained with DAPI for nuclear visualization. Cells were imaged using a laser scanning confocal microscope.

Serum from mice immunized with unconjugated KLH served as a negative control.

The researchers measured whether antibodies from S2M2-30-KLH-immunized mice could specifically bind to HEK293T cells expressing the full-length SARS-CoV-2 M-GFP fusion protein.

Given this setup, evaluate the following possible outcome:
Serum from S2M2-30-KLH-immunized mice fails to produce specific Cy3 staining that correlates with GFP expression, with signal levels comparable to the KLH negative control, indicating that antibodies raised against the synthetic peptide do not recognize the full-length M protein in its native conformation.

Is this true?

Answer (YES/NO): NO